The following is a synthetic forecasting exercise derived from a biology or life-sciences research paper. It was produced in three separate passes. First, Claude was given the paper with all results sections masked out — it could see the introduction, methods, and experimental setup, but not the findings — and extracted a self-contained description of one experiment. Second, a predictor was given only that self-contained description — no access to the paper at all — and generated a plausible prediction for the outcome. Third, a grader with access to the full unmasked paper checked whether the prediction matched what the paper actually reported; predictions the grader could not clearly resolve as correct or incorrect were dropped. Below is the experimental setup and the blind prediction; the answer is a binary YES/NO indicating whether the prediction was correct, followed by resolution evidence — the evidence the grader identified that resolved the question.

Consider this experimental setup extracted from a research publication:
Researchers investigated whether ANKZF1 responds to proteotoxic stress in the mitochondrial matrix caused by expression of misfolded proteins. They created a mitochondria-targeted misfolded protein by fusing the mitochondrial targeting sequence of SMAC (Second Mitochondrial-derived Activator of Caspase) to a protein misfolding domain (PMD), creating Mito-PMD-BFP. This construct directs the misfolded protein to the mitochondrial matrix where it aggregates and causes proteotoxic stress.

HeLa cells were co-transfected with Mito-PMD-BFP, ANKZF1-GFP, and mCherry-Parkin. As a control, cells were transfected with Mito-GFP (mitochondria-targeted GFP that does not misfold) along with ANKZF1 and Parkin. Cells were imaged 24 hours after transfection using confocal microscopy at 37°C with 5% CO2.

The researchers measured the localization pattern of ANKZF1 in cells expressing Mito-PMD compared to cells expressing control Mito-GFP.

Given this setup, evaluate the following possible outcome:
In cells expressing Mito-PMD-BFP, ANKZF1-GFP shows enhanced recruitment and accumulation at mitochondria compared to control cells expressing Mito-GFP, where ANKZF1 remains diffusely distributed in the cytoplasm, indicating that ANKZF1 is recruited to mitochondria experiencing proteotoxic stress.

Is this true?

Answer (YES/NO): YES